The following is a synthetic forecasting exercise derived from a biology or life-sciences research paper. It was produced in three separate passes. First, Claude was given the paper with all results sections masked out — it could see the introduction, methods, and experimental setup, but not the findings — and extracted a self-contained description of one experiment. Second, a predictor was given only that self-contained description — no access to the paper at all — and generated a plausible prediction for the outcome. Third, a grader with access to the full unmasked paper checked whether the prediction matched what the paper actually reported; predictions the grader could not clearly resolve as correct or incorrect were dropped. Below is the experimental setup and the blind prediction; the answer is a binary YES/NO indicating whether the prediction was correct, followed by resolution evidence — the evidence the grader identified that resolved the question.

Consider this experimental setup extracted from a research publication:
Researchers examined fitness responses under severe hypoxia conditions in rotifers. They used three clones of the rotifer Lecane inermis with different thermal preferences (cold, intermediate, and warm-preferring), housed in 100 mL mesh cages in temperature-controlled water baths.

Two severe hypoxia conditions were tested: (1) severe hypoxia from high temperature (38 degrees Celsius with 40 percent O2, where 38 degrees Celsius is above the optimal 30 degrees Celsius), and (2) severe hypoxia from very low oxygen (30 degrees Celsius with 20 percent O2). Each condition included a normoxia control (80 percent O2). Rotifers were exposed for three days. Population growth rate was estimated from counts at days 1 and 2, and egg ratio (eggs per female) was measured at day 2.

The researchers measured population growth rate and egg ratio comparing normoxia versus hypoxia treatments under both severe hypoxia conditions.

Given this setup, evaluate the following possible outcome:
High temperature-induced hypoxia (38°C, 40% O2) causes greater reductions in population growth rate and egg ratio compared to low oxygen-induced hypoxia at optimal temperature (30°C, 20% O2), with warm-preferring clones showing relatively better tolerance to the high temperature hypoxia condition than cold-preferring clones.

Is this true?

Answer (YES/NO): NO